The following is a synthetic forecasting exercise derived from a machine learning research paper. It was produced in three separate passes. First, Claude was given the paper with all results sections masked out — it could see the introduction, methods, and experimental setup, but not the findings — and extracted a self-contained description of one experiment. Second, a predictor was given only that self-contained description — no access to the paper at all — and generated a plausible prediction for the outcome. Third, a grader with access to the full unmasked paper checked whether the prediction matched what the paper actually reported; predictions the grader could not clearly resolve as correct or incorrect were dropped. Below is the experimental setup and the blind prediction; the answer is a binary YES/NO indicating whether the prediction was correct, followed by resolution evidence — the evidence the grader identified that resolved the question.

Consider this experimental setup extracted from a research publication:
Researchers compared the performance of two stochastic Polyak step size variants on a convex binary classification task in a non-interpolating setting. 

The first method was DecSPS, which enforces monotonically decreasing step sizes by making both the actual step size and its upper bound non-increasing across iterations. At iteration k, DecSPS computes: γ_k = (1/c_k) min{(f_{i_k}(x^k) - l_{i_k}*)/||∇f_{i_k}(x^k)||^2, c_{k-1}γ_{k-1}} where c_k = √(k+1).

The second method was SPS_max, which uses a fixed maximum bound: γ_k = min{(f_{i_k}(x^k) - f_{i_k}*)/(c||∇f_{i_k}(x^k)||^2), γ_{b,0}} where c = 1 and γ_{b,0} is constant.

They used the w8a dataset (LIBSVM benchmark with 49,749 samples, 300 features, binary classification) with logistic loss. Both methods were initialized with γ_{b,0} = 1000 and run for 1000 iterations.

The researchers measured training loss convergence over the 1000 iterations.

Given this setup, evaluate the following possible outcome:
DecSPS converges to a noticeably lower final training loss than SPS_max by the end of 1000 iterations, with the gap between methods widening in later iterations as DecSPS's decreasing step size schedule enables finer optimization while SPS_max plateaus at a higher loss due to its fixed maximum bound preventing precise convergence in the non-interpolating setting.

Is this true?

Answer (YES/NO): NO